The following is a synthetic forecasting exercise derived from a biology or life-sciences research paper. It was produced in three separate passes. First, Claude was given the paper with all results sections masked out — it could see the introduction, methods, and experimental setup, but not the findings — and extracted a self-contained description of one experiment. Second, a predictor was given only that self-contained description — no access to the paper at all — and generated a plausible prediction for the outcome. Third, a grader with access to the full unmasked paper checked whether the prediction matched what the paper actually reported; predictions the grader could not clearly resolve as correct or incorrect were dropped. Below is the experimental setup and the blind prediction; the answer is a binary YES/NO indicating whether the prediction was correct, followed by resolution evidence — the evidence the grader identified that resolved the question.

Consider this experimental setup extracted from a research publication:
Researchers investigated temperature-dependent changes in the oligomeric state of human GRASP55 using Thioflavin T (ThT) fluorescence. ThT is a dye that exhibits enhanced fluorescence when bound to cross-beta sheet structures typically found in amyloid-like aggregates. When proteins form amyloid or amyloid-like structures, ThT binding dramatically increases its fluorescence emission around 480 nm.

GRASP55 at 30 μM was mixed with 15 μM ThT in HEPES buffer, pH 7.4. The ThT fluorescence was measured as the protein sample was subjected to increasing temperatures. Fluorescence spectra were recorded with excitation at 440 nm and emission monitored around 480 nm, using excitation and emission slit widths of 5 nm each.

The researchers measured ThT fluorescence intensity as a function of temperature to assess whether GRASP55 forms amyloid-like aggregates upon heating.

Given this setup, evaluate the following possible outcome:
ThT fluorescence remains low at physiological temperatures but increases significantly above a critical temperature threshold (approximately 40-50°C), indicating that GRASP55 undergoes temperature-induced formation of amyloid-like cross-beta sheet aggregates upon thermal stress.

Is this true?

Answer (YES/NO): NO